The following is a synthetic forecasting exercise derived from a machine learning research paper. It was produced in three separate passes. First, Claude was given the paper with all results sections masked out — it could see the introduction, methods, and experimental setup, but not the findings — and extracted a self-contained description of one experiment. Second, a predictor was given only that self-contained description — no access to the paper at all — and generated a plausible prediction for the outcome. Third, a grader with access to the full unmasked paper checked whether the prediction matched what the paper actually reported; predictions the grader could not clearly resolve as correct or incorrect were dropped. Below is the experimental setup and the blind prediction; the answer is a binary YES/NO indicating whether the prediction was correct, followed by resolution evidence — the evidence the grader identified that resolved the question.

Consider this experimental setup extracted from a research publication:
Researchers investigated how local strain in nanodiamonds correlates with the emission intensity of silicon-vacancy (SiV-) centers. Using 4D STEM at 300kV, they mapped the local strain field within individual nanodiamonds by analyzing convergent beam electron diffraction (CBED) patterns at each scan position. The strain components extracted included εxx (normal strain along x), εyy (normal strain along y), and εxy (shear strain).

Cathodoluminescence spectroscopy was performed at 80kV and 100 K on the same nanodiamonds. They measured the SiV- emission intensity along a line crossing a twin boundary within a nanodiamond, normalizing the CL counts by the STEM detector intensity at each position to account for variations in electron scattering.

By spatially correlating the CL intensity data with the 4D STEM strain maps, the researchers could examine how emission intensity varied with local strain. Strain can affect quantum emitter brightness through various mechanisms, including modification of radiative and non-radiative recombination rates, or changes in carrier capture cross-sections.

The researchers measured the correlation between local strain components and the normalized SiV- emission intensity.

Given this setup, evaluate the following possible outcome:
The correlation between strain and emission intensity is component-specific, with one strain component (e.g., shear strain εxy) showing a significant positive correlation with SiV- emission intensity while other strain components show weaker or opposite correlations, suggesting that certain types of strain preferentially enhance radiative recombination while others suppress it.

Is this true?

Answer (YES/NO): NO